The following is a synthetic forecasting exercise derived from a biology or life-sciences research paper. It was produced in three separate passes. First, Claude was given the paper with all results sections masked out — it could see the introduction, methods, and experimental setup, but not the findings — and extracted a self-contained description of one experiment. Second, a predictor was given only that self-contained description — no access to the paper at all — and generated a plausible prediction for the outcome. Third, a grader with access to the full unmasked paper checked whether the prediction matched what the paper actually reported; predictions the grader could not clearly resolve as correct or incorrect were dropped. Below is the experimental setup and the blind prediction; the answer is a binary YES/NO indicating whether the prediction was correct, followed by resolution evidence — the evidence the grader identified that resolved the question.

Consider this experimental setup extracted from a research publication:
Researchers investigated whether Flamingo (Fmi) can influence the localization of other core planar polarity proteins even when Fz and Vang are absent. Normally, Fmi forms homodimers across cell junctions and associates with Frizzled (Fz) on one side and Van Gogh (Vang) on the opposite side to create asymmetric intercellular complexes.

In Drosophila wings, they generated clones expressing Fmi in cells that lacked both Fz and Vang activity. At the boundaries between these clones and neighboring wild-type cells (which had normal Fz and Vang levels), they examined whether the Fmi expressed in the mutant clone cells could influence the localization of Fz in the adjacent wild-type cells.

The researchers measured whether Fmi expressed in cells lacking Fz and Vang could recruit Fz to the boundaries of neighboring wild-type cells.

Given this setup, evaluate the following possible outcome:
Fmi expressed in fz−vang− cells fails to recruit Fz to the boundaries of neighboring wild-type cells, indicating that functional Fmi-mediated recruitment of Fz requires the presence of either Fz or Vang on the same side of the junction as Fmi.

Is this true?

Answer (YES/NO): NO